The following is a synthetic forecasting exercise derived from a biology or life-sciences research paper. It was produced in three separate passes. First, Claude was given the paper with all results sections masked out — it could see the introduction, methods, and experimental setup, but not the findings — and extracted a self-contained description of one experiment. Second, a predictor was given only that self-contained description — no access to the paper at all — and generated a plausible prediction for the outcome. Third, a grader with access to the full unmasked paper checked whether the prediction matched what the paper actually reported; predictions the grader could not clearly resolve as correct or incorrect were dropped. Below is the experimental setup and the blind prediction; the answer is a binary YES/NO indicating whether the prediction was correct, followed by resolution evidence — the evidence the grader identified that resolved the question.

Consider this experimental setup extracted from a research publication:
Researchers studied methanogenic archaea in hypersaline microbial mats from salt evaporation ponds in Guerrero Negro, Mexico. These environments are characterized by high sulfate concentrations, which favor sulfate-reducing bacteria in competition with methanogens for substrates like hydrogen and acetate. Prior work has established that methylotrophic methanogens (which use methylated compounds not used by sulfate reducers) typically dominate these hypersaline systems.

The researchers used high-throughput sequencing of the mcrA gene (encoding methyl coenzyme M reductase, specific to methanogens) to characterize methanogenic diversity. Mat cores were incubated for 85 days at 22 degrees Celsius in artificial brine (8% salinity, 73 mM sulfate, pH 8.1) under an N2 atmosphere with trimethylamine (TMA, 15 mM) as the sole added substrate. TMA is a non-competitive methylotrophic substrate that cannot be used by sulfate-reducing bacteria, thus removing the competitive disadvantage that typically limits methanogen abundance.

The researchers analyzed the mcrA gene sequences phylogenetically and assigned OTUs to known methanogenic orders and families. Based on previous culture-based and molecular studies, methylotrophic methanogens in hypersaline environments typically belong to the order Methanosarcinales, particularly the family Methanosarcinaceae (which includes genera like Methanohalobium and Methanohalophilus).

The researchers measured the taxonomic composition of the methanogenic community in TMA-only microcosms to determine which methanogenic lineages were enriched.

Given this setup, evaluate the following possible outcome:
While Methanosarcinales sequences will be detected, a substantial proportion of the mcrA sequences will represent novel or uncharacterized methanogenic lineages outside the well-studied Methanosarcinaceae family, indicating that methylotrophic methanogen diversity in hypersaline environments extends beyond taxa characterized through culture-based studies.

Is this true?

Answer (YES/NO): NO